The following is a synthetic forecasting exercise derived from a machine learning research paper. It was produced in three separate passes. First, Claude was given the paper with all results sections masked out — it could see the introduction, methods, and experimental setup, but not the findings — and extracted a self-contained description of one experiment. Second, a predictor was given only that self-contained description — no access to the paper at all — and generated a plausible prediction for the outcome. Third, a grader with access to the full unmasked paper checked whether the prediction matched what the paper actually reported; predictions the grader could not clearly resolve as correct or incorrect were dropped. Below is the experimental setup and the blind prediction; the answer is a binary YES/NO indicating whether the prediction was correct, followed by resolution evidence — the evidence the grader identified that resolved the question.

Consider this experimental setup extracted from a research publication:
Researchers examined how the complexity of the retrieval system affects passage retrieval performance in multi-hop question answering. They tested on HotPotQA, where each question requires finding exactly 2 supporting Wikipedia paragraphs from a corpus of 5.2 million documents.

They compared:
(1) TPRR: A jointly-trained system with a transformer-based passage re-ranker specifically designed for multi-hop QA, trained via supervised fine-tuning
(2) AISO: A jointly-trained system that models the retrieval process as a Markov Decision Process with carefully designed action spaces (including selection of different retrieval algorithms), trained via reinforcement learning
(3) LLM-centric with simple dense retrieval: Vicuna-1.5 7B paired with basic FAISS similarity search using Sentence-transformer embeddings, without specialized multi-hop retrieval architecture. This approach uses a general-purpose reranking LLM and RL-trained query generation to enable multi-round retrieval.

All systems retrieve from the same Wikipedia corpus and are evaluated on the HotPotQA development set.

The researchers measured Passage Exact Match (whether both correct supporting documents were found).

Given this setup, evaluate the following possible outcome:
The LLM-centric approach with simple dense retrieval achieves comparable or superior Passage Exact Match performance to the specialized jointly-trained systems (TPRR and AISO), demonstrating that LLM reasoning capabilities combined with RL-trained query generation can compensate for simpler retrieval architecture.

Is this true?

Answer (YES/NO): NO